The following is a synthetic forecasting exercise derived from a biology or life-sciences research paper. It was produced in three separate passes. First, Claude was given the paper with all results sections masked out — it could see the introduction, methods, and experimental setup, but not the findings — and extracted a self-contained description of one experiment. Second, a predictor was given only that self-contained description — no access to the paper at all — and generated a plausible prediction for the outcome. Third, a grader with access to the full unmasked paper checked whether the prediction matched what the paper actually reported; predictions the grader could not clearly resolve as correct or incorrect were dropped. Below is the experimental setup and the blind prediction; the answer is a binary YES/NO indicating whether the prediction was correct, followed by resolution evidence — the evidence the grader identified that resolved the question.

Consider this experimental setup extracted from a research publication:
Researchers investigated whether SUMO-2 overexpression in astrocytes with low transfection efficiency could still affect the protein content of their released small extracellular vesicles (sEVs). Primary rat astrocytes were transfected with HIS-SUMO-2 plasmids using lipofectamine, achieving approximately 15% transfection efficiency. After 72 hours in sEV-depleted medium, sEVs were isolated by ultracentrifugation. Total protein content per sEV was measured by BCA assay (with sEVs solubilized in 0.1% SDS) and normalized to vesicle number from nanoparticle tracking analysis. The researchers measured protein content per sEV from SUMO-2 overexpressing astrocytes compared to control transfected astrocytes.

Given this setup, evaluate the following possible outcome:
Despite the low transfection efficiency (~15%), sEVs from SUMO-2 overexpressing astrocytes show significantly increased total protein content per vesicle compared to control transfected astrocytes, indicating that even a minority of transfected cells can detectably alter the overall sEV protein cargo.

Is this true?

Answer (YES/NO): YES